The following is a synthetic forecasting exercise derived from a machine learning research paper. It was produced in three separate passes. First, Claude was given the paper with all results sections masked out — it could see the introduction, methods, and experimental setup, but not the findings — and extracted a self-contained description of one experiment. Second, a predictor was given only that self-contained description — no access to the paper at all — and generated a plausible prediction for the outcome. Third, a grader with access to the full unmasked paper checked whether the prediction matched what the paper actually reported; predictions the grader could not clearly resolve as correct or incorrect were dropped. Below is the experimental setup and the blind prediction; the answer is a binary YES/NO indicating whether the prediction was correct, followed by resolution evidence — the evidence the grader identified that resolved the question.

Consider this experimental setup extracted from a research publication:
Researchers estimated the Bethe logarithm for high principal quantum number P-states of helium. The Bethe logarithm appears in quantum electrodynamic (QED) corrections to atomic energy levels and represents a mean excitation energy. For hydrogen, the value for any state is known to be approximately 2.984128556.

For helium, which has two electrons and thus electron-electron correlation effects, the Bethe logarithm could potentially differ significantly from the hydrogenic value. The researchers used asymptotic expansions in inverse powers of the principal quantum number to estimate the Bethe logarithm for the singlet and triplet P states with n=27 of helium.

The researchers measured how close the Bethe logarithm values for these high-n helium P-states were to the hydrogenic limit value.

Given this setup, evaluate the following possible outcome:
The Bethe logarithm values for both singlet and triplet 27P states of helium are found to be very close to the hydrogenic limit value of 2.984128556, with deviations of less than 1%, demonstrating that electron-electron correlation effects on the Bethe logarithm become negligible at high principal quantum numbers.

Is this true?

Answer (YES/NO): YES